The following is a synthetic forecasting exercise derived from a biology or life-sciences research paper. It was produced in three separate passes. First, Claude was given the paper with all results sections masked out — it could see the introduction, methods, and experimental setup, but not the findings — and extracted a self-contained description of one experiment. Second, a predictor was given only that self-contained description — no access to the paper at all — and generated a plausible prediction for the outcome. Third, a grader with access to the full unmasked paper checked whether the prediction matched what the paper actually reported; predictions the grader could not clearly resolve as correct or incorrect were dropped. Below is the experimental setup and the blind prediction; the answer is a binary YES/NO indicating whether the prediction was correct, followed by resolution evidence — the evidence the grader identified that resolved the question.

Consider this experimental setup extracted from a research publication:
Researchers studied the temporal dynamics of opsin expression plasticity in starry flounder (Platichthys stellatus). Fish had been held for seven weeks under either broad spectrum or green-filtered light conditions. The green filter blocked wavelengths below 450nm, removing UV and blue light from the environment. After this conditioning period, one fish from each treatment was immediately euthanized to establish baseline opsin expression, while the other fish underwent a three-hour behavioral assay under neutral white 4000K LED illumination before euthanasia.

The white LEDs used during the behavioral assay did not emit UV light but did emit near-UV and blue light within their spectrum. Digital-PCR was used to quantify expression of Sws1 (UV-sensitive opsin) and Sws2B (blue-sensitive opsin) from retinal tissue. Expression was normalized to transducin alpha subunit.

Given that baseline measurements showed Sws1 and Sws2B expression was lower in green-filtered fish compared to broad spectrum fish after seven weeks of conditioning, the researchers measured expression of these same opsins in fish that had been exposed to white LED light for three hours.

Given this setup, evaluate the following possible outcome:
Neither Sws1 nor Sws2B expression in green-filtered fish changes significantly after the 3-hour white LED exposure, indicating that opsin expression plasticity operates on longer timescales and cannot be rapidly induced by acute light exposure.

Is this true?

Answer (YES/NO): NO